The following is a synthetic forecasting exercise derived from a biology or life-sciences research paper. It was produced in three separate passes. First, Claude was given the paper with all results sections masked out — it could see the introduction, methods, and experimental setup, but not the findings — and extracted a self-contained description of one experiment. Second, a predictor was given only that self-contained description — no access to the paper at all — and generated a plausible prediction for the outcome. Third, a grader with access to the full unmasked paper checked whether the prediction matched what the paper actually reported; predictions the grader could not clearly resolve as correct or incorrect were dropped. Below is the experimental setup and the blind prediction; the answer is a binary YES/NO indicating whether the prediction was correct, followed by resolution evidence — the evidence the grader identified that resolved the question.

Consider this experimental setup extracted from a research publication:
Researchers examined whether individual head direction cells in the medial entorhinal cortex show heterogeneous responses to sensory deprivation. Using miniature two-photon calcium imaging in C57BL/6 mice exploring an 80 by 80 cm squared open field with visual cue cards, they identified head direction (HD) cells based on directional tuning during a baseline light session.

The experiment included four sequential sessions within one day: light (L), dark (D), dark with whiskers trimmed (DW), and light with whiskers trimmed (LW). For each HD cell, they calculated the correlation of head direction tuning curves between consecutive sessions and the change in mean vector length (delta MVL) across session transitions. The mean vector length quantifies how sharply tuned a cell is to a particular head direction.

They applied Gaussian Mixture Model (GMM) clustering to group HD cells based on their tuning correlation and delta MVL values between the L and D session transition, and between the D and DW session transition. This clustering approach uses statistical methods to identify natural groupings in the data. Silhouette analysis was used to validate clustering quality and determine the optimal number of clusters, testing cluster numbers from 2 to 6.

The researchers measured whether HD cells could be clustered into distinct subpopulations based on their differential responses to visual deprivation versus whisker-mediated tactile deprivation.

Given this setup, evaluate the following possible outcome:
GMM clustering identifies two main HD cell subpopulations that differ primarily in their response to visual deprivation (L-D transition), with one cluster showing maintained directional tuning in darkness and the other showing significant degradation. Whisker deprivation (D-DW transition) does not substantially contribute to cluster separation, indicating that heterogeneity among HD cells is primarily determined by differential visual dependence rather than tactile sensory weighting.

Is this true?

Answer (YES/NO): NO